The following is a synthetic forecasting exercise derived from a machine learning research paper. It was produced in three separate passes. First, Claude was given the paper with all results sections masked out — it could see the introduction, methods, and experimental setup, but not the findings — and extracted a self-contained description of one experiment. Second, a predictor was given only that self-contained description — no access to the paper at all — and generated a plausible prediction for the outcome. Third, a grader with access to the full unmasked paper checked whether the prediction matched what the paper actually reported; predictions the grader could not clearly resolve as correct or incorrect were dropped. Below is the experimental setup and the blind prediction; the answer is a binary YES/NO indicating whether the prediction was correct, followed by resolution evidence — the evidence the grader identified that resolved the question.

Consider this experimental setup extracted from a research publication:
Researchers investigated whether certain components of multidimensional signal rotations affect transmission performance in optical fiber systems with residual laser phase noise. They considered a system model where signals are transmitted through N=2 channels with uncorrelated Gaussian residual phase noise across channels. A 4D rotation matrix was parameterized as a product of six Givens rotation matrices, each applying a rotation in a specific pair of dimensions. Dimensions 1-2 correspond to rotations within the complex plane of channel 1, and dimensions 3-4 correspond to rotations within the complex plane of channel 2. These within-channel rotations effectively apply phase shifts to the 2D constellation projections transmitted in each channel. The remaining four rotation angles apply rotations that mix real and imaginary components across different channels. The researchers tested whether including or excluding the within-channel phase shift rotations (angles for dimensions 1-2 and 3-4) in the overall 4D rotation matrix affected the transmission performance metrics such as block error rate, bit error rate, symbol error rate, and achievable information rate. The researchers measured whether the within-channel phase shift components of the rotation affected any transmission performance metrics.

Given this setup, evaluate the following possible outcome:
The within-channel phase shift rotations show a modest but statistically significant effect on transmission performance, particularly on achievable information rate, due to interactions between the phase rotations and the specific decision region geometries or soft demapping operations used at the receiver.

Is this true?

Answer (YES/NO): NO